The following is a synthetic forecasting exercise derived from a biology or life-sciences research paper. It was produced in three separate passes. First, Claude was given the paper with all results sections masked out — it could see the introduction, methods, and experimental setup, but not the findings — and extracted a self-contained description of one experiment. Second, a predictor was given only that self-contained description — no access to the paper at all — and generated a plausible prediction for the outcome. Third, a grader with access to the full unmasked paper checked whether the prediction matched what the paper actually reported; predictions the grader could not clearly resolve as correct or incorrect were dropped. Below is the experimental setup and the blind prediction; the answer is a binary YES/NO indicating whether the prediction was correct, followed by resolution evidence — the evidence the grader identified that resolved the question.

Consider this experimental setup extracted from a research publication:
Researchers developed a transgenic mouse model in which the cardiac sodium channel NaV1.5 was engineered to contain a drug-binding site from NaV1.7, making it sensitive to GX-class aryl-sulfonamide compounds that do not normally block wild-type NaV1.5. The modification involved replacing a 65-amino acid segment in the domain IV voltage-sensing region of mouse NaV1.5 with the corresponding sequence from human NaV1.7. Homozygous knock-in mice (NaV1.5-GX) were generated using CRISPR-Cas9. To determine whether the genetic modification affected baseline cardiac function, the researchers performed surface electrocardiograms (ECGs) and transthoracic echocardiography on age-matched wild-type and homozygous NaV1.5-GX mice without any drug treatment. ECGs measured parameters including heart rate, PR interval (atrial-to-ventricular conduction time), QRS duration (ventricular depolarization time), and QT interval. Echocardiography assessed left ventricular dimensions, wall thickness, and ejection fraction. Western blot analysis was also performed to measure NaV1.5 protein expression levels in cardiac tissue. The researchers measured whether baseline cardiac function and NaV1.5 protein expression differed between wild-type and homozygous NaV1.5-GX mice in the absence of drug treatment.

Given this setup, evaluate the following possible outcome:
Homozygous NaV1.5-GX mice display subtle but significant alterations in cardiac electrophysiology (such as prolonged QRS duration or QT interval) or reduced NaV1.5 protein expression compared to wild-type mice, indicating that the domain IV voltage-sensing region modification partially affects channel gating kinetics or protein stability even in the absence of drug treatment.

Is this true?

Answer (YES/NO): NO